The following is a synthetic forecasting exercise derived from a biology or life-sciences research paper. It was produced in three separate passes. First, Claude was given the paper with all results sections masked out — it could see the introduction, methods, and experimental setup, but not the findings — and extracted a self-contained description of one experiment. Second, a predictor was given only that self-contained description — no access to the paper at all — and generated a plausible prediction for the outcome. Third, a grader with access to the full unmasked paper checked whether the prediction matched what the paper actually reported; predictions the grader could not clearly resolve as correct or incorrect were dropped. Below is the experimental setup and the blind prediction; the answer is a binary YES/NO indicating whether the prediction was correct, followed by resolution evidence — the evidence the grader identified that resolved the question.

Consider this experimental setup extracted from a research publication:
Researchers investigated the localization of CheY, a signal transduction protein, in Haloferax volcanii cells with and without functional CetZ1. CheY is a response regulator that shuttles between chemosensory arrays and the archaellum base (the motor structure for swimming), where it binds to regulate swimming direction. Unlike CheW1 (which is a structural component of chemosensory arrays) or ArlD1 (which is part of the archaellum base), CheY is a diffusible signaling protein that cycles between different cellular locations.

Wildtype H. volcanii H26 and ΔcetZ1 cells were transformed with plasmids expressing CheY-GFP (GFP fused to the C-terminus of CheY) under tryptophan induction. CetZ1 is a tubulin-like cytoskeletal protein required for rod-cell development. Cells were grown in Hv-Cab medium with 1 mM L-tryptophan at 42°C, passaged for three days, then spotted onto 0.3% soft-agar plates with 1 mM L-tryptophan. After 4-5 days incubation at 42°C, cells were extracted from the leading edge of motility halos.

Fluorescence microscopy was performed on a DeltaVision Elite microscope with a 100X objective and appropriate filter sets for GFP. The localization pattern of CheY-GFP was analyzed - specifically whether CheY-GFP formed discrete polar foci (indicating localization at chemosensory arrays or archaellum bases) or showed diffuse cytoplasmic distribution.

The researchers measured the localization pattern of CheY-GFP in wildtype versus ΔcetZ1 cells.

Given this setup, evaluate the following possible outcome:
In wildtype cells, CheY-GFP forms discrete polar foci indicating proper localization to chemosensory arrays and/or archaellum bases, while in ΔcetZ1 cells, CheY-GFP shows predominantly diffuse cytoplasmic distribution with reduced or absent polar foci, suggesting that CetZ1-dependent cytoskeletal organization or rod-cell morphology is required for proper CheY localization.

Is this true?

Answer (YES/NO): YES